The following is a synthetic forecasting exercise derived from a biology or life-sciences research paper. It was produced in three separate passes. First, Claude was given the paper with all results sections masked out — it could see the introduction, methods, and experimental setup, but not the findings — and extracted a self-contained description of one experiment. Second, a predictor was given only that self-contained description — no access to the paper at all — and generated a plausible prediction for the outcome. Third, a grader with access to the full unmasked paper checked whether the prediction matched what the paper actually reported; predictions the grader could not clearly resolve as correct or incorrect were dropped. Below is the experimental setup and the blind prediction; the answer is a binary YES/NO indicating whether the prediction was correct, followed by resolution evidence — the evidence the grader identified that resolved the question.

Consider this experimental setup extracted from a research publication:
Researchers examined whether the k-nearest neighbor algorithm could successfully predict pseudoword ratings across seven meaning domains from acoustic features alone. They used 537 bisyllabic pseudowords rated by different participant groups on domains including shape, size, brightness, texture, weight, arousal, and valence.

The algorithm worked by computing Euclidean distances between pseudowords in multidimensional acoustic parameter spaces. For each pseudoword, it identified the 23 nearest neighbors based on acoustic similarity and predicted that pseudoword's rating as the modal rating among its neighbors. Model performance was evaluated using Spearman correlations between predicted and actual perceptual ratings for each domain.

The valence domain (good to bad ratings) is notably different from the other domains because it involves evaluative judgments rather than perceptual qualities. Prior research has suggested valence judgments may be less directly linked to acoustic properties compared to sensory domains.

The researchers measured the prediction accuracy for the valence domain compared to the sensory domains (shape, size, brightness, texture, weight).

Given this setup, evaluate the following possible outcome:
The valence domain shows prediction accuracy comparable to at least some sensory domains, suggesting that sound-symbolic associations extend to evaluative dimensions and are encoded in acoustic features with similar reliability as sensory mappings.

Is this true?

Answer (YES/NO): NO